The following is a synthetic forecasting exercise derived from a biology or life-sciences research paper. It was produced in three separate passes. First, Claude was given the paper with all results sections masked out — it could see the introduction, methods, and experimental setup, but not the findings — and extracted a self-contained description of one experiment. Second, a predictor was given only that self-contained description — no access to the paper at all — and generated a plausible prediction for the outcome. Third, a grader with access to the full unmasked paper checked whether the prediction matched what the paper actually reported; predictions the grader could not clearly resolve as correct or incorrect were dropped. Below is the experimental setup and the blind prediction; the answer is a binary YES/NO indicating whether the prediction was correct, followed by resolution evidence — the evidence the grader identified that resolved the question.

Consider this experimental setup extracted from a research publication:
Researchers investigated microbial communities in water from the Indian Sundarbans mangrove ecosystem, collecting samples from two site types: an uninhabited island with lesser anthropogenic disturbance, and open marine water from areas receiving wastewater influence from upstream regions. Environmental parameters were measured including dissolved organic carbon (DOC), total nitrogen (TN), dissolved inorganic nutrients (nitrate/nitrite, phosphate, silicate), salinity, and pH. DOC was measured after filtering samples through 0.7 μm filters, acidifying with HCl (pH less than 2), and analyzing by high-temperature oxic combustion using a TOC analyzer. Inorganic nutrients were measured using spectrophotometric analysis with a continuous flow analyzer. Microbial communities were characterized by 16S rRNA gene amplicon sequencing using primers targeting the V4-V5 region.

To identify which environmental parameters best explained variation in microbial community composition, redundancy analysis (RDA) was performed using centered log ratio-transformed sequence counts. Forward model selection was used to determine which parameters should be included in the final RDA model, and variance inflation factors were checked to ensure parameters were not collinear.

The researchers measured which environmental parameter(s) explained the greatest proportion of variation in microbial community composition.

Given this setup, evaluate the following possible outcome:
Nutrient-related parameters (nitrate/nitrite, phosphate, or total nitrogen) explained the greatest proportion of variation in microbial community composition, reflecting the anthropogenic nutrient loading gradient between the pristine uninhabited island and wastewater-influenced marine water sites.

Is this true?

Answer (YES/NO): NO